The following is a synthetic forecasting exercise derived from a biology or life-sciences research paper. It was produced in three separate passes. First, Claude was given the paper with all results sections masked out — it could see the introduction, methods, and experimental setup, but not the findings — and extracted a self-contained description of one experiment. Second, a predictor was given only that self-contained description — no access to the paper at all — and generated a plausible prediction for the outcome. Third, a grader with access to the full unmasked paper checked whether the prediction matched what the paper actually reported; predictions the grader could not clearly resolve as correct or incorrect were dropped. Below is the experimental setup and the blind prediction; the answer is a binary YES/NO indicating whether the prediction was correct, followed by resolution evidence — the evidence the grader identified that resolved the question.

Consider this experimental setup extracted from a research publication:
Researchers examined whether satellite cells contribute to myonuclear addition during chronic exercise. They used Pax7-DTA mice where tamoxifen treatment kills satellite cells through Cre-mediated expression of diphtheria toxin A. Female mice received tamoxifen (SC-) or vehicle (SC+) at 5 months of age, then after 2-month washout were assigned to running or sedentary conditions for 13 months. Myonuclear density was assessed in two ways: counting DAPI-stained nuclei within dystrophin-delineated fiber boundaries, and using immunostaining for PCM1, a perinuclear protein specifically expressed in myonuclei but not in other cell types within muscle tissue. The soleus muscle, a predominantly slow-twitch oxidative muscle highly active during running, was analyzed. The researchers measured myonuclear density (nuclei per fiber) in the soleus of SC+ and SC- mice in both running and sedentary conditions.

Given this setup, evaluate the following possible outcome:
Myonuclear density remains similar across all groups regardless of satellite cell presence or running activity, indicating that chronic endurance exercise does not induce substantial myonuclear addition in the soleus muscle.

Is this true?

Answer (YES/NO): NO